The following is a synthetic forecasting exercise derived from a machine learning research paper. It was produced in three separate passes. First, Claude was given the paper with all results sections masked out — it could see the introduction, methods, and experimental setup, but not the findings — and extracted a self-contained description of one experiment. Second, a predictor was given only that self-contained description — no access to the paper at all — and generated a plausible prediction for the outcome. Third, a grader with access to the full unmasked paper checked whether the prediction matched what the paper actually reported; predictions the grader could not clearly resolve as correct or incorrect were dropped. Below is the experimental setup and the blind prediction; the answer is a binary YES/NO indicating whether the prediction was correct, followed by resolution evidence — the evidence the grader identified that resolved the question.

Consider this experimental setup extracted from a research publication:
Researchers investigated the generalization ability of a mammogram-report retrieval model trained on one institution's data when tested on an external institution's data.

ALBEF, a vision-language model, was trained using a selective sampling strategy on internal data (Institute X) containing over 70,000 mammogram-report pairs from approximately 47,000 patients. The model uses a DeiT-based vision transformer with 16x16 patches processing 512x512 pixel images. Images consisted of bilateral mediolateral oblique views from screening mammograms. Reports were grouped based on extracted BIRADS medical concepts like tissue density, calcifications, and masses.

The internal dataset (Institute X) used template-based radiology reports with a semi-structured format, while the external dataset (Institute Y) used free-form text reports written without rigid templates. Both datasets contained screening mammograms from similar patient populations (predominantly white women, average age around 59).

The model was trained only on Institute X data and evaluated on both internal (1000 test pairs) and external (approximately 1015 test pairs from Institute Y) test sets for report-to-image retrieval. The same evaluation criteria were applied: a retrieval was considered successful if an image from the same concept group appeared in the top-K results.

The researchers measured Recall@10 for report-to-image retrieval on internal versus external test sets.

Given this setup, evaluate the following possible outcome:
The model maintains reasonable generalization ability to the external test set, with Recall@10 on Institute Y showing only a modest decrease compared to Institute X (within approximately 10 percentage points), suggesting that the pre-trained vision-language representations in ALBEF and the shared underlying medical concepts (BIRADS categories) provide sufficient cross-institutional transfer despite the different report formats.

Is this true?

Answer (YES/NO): NO